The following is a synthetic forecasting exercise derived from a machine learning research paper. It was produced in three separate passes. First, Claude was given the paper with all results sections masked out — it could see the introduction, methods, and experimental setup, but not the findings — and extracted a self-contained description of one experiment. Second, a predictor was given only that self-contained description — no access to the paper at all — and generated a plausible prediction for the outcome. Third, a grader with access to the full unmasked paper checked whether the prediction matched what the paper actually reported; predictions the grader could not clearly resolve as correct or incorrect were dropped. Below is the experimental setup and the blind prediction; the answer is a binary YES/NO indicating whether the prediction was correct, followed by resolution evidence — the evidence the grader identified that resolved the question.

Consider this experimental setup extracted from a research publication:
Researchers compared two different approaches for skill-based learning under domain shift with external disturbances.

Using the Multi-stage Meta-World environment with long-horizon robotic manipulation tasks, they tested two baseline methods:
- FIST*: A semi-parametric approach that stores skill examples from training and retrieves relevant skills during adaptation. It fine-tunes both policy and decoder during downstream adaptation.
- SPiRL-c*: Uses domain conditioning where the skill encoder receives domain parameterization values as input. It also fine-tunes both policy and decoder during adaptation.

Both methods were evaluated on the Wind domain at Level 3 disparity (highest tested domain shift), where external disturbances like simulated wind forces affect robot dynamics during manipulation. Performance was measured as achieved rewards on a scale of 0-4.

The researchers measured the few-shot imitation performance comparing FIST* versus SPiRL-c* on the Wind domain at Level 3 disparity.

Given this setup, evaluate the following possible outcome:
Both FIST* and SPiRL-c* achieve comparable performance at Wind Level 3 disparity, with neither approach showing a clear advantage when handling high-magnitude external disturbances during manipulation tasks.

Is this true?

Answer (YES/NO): YES